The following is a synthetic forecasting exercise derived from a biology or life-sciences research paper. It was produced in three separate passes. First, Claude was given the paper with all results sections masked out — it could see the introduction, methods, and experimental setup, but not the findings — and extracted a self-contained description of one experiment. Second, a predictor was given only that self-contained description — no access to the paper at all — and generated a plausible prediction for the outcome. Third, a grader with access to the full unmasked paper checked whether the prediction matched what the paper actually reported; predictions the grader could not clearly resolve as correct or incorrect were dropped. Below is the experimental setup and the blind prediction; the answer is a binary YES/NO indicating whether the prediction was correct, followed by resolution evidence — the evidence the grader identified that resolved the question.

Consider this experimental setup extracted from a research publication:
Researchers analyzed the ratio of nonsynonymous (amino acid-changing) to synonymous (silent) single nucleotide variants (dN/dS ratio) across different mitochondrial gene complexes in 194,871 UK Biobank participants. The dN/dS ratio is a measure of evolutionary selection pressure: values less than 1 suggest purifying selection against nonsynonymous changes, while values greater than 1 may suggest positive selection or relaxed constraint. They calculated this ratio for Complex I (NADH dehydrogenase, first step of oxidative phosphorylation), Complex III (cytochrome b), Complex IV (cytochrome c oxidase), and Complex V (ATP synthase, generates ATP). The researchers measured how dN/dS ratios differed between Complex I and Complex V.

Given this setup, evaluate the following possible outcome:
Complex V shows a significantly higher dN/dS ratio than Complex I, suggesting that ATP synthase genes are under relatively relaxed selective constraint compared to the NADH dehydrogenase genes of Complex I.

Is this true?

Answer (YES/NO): YES